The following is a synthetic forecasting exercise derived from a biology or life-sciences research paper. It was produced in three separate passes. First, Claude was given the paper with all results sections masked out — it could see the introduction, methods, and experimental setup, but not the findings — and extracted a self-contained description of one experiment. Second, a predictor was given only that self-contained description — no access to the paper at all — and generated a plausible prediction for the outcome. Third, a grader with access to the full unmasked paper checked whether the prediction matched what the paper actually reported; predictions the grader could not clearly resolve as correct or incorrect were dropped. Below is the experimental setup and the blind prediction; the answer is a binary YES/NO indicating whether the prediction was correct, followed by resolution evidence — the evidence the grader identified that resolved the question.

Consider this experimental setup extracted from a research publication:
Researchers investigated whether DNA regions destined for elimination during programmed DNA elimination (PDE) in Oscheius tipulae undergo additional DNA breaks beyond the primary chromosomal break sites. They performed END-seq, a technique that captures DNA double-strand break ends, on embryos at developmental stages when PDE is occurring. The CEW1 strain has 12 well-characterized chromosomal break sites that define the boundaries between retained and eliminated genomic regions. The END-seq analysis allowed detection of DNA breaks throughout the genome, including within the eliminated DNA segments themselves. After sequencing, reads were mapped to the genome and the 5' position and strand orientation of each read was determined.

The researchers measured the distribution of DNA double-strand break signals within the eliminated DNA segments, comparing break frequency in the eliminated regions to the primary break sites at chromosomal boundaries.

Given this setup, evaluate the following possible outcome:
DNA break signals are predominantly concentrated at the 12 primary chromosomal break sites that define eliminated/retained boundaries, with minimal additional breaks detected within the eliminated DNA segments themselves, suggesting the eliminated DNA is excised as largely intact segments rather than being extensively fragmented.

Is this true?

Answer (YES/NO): NO